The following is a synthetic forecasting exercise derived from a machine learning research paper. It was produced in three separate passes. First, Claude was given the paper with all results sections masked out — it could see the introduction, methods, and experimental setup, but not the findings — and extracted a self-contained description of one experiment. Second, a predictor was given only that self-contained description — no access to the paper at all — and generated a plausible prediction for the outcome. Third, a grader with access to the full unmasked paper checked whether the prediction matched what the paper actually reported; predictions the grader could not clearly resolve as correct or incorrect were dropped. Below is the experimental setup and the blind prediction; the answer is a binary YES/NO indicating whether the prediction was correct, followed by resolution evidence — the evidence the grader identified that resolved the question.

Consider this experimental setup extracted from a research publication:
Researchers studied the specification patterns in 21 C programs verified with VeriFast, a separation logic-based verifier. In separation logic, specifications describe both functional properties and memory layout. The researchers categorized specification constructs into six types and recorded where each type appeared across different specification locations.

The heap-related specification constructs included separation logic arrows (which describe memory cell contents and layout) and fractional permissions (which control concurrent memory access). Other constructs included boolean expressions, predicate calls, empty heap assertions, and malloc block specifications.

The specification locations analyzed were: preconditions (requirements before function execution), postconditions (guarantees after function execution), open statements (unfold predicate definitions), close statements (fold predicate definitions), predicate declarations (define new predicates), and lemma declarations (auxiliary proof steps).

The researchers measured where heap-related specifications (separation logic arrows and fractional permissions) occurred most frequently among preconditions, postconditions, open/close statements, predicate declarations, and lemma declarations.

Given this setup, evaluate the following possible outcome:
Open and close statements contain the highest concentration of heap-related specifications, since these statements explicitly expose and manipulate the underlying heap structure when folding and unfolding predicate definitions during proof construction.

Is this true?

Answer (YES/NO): NO